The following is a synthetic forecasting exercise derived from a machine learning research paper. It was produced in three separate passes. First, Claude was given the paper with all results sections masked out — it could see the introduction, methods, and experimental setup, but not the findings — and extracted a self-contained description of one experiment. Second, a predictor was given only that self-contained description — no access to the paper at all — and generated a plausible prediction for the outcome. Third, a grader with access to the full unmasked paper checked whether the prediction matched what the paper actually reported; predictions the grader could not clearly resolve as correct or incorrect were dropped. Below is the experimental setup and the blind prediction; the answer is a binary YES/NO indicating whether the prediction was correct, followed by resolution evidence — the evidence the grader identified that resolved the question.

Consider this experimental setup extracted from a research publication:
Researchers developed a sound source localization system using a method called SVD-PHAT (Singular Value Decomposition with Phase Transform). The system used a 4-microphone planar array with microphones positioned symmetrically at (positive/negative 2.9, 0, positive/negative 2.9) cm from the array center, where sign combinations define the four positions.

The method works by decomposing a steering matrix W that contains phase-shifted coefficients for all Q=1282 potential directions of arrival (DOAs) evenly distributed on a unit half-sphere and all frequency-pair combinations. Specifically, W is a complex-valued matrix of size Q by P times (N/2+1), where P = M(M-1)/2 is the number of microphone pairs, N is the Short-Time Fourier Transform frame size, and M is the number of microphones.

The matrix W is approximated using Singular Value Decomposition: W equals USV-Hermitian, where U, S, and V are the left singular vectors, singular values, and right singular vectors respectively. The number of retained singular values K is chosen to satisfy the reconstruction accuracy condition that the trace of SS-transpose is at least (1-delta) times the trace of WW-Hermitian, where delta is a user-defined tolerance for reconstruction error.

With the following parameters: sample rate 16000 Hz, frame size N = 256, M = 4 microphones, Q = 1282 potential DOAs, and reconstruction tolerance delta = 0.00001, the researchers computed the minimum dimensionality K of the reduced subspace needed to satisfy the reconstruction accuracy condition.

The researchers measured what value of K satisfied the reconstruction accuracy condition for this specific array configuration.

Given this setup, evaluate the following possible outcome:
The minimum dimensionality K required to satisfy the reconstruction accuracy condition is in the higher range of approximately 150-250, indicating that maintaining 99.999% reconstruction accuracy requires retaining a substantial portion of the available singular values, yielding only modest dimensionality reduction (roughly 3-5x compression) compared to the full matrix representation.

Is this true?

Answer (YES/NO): NO